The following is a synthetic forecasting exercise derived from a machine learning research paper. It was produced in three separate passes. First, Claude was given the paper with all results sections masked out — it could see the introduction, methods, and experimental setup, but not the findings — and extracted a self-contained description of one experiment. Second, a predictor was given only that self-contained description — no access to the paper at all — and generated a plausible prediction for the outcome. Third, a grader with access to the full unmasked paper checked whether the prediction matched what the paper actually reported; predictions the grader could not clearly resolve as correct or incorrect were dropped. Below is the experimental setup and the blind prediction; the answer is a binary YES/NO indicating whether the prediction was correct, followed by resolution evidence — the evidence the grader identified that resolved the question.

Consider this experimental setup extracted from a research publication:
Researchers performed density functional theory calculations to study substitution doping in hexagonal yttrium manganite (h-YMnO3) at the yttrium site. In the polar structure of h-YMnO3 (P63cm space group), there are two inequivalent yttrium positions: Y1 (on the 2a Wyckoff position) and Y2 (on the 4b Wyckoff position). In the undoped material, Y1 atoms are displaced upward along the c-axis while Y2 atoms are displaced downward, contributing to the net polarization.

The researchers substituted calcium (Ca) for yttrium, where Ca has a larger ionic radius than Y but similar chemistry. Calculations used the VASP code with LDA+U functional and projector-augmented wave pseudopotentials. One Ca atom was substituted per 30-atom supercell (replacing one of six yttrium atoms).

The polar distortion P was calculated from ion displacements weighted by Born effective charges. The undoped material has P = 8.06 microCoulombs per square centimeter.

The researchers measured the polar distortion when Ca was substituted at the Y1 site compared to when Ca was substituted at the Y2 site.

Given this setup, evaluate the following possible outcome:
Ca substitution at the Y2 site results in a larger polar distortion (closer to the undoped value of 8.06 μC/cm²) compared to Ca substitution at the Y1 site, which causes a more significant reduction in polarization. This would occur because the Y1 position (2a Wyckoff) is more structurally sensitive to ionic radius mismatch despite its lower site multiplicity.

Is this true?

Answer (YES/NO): NO